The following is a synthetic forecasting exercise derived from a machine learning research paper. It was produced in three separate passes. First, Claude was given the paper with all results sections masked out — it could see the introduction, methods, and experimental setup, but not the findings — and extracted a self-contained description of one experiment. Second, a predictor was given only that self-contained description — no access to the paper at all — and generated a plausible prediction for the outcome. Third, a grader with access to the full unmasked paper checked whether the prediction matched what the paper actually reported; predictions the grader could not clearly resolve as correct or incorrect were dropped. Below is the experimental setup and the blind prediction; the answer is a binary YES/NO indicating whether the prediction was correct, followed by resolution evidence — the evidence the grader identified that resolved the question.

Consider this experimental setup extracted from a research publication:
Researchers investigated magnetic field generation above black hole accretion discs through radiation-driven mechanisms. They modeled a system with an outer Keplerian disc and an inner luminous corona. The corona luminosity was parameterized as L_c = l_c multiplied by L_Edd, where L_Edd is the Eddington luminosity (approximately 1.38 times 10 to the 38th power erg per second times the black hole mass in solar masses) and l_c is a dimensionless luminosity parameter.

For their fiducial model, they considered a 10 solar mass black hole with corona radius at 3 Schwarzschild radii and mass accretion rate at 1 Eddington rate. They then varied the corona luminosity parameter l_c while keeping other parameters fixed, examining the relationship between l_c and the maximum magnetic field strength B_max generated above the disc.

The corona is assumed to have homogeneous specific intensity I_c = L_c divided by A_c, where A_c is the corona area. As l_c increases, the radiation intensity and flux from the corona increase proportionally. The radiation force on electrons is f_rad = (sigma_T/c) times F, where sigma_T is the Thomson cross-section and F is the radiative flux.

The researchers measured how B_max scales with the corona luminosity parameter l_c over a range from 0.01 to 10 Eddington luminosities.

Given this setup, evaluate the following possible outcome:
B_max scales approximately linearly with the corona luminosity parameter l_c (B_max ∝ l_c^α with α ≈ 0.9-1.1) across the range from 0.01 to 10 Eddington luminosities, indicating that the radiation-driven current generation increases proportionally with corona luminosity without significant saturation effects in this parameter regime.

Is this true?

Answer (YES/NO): YES